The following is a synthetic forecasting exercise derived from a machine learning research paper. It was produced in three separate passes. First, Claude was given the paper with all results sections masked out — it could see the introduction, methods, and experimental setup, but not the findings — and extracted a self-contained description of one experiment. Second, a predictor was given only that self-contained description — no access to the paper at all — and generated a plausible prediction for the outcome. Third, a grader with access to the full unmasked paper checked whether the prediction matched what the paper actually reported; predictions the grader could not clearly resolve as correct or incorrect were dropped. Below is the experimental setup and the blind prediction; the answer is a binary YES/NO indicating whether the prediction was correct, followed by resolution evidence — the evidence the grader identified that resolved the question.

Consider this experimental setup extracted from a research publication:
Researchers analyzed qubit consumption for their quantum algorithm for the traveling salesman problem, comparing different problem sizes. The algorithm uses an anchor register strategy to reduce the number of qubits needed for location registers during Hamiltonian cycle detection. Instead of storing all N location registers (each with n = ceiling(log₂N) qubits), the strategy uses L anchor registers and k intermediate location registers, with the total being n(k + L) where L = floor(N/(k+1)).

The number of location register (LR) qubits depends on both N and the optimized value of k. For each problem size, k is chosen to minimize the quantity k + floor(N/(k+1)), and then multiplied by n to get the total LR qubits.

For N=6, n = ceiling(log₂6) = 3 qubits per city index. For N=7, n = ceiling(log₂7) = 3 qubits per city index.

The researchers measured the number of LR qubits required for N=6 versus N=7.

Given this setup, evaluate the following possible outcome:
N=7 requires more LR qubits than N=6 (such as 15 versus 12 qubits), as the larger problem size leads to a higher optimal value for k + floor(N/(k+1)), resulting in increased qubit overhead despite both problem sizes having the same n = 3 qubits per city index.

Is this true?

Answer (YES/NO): YES